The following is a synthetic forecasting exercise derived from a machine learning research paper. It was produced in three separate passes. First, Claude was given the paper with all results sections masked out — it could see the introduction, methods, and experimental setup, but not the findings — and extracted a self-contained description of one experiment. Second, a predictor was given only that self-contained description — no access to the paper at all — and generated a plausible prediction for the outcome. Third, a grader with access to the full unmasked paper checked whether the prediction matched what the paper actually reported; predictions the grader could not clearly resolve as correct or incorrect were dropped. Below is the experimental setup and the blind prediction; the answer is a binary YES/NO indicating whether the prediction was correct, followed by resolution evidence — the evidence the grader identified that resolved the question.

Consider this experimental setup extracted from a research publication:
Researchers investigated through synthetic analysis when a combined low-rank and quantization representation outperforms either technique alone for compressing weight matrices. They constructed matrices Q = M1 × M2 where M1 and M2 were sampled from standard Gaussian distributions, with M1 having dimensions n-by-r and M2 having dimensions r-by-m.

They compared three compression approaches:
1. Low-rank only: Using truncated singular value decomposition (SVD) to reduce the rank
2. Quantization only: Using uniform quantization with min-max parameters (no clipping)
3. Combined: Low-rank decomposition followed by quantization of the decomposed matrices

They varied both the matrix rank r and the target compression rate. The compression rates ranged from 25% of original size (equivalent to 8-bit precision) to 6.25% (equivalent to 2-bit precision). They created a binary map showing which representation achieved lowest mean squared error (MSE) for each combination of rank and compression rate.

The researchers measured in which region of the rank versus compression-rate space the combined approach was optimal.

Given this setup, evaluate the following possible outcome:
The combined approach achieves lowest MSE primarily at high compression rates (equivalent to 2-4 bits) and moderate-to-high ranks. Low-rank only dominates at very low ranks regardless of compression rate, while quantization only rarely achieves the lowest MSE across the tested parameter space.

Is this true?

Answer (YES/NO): NO